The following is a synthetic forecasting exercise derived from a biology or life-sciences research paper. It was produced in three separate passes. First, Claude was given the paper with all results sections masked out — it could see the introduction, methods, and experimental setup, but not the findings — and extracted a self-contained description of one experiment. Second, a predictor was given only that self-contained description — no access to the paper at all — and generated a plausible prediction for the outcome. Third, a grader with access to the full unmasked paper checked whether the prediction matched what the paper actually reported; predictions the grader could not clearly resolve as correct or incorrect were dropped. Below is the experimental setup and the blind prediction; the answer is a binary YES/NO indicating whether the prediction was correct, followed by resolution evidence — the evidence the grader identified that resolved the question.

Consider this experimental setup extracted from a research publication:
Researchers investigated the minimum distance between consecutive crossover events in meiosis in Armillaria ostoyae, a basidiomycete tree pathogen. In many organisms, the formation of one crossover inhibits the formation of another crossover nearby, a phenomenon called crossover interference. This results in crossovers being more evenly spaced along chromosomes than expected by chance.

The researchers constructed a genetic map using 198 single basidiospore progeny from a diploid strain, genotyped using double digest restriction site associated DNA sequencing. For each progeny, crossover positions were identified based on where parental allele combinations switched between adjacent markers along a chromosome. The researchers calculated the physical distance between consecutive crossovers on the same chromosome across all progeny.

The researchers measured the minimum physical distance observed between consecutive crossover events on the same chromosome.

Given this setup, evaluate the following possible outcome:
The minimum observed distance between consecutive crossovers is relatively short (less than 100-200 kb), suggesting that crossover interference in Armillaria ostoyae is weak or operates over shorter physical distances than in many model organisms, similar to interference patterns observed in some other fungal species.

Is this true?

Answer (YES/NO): NO